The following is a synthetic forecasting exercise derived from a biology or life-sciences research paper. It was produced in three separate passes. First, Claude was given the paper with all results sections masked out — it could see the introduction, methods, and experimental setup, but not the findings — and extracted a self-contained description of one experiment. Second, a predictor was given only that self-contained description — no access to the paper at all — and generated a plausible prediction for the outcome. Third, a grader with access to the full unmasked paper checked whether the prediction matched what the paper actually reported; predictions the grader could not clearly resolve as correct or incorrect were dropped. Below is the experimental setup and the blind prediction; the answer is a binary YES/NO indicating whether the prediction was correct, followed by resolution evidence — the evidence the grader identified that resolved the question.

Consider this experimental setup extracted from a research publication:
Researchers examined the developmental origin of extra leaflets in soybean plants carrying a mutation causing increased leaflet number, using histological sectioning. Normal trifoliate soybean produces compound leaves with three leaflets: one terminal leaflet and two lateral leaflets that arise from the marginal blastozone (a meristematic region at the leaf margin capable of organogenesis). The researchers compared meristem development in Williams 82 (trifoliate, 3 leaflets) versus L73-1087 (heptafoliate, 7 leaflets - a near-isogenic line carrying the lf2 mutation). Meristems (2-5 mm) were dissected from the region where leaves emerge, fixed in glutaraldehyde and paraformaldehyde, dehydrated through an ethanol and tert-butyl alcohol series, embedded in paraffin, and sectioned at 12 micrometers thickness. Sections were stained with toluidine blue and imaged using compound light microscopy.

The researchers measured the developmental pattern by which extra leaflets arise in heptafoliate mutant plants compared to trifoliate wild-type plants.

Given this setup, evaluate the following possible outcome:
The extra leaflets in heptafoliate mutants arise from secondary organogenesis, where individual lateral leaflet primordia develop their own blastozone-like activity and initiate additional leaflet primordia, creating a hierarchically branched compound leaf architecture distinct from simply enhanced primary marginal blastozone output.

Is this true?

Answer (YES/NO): NO